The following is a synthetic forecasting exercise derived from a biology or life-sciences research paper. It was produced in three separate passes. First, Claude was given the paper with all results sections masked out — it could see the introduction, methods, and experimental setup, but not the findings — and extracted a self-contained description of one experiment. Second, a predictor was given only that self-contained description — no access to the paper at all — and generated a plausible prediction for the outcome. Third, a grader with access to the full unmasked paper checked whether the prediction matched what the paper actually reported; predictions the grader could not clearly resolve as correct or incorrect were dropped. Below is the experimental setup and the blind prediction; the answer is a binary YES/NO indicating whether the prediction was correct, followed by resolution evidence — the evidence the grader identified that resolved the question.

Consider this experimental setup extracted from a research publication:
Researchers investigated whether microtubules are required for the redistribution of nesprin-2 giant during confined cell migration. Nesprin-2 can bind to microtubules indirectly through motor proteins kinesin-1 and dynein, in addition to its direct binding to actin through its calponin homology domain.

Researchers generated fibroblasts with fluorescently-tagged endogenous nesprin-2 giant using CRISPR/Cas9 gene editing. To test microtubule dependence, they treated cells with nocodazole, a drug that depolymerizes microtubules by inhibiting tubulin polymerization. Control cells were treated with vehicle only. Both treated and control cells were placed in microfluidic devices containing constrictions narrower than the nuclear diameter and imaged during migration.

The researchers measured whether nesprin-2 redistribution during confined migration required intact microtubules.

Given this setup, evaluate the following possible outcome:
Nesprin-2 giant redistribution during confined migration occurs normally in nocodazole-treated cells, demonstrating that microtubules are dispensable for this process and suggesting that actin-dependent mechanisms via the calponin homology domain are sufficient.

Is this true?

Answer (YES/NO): YES